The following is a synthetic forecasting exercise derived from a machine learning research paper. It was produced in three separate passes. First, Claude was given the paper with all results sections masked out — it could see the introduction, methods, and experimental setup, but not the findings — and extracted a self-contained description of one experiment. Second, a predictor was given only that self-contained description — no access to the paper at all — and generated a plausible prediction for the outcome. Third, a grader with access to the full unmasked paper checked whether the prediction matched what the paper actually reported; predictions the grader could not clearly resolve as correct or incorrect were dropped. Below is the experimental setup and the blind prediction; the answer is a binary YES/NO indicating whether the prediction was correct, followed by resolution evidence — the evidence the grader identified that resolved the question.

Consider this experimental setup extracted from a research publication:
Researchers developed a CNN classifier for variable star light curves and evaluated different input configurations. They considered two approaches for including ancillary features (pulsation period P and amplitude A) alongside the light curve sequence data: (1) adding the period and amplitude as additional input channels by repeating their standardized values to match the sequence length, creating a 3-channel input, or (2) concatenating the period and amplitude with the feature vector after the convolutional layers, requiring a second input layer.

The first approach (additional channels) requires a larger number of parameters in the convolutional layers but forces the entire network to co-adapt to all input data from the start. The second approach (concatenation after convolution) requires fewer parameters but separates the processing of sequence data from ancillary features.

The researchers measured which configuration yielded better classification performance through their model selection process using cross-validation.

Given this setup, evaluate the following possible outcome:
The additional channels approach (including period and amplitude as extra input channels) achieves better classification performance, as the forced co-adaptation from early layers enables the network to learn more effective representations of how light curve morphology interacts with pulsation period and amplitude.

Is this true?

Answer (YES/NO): YES